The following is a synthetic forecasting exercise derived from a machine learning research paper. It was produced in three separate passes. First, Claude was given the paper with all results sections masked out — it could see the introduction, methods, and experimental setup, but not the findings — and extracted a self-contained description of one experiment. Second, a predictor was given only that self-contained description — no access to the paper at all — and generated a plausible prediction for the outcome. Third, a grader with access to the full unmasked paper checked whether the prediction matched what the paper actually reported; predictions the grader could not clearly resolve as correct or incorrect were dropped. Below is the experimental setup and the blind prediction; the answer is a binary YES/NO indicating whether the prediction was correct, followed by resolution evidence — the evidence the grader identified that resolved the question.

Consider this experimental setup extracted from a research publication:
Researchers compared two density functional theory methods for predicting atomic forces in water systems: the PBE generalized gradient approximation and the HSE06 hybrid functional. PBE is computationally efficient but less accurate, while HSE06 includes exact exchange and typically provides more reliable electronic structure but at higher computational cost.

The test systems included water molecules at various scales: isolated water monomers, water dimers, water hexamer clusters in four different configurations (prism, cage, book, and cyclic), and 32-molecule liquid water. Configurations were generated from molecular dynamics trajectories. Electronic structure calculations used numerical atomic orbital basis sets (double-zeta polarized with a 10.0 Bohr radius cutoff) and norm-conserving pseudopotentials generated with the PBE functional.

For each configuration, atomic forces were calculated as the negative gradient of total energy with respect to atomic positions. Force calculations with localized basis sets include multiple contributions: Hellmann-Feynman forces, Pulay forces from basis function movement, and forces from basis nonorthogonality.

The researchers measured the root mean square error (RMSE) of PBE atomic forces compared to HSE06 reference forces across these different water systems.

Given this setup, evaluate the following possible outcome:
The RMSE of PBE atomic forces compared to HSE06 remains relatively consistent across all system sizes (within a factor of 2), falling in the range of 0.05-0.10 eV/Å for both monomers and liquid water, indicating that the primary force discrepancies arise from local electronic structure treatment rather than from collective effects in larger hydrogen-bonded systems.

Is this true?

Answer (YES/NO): NO